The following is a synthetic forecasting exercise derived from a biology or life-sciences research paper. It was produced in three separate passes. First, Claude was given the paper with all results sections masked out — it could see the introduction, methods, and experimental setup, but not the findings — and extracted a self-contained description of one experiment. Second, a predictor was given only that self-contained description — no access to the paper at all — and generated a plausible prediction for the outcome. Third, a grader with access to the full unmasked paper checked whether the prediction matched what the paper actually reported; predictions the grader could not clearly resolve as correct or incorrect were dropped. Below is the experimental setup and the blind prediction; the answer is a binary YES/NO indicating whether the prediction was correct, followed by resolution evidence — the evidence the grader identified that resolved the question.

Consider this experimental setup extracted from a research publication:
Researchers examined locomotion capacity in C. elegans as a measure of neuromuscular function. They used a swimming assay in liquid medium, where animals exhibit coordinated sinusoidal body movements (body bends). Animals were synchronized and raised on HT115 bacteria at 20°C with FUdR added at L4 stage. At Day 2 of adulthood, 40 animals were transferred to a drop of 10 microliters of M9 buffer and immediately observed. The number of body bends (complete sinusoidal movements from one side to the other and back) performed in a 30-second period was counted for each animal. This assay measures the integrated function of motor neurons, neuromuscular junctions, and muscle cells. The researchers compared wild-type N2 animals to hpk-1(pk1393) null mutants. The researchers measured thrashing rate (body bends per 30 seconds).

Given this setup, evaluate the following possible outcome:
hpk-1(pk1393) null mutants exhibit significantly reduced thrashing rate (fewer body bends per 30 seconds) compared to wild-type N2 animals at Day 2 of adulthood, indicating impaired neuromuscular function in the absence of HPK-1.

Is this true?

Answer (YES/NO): YES